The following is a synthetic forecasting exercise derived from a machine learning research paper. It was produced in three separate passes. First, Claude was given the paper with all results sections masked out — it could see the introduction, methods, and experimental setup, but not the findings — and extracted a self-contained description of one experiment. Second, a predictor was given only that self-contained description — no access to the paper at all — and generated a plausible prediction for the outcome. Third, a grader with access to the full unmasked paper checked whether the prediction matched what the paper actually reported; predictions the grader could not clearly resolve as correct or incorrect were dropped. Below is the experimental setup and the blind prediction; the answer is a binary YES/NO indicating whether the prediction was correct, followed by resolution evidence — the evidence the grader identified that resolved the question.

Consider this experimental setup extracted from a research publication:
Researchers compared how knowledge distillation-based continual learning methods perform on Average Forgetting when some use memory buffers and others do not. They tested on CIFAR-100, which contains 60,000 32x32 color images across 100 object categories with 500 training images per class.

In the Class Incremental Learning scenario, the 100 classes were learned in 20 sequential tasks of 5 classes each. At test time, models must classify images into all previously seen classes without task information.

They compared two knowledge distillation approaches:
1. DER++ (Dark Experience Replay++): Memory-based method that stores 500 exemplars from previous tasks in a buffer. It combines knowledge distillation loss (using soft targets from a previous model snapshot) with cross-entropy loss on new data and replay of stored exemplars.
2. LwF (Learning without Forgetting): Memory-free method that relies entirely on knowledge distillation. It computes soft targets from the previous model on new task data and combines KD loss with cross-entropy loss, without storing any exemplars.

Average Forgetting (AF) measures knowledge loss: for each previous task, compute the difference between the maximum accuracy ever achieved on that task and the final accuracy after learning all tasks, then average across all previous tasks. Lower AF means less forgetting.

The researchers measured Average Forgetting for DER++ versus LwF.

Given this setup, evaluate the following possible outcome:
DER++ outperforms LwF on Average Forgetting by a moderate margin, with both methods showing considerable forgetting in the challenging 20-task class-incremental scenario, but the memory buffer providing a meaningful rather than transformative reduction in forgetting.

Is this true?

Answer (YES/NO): NO